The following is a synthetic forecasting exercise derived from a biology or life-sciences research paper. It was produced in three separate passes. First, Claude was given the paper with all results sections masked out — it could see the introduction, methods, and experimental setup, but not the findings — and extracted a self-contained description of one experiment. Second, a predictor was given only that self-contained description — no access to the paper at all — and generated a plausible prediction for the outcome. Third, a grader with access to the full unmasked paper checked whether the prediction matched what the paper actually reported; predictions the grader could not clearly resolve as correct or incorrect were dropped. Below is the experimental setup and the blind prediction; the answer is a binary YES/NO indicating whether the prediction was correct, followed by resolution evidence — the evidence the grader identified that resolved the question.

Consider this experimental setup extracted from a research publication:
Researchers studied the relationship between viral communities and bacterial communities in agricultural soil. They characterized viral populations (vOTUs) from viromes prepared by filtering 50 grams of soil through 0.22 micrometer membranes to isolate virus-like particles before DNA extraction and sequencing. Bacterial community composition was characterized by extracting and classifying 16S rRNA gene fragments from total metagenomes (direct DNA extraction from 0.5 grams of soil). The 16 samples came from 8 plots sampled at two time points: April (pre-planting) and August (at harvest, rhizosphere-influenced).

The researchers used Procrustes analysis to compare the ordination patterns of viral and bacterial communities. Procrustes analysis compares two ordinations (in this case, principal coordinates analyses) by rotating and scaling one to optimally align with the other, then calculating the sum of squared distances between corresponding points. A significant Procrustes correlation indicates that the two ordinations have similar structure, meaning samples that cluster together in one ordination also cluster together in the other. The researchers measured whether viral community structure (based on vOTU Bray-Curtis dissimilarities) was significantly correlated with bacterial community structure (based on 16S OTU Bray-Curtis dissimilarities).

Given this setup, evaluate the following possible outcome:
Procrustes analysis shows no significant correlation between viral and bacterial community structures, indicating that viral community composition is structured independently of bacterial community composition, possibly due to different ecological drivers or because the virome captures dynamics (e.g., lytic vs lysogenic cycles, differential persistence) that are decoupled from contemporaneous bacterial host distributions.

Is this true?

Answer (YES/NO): NO